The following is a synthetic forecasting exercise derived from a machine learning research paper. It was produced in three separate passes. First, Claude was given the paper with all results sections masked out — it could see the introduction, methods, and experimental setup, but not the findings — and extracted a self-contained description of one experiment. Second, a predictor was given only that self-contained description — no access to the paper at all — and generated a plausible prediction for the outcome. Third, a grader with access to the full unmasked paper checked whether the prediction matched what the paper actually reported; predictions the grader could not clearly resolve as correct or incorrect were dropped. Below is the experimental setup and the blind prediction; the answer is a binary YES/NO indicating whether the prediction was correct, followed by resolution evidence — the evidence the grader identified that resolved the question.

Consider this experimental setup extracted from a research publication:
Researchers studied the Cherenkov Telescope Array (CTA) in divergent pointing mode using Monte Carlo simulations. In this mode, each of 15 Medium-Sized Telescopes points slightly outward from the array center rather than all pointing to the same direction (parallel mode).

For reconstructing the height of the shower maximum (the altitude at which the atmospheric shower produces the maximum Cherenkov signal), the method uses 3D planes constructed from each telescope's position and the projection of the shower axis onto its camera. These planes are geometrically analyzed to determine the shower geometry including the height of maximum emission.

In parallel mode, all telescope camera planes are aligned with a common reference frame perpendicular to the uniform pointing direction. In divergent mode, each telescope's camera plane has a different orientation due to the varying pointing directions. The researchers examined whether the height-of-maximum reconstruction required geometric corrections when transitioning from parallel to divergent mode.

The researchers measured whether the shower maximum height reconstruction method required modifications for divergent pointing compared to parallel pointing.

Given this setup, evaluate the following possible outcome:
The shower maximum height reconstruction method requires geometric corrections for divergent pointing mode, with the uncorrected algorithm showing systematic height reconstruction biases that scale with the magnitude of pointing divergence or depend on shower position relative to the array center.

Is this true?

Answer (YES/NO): NO